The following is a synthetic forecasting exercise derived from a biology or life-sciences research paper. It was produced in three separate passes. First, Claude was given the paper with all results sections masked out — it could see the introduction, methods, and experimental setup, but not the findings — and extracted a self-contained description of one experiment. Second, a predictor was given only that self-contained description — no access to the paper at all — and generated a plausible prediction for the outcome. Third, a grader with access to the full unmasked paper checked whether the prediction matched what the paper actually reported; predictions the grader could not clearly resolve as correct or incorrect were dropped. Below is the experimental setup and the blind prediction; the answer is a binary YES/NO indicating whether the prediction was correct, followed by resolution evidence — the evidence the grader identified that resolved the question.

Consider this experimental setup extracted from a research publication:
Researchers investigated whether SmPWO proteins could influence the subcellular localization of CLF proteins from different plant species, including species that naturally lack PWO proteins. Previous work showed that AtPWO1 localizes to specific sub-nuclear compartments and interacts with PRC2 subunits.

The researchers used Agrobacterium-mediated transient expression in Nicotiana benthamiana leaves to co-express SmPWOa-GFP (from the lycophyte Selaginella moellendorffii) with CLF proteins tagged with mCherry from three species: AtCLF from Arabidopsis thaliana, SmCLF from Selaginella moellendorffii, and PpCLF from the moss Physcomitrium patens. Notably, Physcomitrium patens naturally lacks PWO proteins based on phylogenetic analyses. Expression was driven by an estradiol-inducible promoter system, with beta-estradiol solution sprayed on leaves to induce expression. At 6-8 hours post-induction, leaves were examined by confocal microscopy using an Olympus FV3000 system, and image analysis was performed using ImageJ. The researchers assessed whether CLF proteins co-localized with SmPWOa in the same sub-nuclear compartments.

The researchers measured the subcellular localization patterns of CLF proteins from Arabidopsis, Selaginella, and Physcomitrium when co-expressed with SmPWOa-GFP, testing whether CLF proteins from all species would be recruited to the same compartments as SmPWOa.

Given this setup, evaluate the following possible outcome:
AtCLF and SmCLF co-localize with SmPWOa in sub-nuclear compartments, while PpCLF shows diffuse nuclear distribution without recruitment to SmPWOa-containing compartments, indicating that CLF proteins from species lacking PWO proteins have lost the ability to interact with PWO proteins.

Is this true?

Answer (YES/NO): NO